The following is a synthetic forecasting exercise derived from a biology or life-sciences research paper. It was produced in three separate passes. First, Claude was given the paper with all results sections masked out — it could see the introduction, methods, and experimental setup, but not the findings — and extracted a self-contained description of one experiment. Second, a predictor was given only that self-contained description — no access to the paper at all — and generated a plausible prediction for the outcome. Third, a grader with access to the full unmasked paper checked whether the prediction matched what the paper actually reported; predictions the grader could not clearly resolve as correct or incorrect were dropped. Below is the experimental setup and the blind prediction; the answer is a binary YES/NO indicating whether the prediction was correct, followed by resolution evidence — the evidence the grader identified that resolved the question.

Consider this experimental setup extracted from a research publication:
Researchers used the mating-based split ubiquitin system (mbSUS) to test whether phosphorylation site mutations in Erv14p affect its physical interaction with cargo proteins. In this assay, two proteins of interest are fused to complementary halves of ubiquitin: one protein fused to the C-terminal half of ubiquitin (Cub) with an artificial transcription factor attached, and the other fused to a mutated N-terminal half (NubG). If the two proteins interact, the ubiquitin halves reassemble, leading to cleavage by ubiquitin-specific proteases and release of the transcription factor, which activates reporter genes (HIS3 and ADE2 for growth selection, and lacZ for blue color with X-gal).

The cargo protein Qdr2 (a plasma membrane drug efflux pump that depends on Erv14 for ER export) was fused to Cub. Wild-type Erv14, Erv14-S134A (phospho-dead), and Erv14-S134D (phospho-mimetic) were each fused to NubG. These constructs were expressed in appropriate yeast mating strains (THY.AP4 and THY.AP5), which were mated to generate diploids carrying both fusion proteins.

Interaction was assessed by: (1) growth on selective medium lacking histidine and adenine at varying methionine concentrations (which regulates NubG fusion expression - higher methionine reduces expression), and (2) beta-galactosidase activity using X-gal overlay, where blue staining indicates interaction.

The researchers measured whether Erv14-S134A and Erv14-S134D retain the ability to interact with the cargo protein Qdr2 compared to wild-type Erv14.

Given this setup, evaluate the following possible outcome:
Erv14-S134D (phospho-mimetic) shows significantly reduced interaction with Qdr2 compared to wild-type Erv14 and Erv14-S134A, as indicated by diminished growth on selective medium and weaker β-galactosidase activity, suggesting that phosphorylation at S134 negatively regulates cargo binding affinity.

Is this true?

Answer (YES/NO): NO